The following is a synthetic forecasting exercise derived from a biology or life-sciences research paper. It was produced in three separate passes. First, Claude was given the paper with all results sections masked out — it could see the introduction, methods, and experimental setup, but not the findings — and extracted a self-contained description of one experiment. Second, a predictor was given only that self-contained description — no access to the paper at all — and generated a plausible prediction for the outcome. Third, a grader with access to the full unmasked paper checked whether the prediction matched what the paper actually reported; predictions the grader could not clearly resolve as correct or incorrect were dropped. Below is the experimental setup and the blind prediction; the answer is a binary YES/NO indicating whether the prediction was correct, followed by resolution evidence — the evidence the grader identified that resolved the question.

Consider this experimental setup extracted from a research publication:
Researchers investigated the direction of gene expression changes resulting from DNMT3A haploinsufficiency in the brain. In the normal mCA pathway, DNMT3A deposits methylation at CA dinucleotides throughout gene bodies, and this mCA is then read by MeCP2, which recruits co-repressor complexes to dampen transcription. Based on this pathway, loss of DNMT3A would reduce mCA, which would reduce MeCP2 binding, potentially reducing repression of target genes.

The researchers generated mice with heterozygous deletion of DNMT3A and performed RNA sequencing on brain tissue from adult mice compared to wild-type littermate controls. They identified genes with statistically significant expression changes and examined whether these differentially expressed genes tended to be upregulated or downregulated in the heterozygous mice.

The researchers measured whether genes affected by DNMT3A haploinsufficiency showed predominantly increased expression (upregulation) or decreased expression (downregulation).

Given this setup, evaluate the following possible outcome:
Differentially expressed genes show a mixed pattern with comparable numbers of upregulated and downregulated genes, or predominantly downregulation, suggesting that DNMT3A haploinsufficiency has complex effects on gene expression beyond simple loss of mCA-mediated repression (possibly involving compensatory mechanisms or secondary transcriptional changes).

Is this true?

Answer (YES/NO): NO